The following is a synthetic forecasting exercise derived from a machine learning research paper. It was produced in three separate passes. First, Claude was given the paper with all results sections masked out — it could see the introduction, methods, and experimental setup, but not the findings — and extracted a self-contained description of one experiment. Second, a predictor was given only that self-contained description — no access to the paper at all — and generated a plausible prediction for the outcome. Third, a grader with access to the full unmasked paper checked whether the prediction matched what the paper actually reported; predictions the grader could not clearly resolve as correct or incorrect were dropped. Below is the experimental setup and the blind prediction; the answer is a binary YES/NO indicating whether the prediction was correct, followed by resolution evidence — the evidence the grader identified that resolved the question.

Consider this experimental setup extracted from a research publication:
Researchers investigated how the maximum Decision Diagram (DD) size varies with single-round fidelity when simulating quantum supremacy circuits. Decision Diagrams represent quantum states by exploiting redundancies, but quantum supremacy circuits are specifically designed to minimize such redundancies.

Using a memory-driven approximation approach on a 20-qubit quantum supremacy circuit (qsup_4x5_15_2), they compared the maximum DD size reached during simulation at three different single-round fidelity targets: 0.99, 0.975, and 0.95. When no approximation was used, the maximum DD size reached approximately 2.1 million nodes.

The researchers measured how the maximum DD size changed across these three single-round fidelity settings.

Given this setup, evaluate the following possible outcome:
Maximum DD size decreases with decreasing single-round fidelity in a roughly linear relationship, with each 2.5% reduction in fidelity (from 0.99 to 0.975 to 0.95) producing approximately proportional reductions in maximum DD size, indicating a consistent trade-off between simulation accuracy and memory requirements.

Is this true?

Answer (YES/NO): NO